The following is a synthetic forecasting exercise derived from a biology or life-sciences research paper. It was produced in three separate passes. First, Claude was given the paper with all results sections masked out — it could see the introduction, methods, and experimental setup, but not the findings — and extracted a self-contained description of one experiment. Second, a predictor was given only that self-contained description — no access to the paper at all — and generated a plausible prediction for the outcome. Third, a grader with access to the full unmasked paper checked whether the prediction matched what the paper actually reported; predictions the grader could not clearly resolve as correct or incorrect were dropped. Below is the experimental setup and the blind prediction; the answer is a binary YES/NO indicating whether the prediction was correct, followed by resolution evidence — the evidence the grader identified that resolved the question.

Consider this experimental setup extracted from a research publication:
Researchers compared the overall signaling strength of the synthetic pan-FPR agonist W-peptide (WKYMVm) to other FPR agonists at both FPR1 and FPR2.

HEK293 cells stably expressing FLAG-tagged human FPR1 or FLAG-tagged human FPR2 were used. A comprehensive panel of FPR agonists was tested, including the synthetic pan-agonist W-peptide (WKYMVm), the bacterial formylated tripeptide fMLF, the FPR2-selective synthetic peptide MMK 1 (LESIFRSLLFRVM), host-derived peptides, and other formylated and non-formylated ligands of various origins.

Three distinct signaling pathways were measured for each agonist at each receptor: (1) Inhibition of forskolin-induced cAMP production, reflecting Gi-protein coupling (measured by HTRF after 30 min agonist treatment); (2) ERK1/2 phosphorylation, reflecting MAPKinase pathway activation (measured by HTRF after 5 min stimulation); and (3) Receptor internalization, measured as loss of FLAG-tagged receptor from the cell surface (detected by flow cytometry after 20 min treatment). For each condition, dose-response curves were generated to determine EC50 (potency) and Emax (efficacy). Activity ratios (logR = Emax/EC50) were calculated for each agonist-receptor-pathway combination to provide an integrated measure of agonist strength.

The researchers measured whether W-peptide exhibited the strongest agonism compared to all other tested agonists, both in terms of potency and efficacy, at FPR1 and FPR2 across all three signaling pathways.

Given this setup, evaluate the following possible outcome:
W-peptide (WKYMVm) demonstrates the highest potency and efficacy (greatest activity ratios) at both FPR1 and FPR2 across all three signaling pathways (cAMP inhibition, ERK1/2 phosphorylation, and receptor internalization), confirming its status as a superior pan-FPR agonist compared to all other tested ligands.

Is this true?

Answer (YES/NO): NO